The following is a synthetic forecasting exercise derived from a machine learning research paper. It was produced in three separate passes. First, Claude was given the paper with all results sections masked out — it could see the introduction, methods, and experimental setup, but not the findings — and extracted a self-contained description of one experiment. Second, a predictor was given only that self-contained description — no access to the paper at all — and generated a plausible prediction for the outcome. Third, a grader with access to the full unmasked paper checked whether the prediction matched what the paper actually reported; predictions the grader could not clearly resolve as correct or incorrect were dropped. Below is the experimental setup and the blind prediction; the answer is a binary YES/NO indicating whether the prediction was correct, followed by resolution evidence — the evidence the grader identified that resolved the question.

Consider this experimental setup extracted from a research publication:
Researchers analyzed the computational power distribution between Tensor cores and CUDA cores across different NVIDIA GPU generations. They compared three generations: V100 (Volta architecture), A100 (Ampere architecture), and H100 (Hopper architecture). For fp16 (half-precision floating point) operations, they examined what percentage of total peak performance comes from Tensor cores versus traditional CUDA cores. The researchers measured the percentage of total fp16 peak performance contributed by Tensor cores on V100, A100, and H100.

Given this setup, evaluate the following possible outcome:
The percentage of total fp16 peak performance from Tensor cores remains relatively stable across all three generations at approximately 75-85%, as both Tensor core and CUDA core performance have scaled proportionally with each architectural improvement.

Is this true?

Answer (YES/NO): NO